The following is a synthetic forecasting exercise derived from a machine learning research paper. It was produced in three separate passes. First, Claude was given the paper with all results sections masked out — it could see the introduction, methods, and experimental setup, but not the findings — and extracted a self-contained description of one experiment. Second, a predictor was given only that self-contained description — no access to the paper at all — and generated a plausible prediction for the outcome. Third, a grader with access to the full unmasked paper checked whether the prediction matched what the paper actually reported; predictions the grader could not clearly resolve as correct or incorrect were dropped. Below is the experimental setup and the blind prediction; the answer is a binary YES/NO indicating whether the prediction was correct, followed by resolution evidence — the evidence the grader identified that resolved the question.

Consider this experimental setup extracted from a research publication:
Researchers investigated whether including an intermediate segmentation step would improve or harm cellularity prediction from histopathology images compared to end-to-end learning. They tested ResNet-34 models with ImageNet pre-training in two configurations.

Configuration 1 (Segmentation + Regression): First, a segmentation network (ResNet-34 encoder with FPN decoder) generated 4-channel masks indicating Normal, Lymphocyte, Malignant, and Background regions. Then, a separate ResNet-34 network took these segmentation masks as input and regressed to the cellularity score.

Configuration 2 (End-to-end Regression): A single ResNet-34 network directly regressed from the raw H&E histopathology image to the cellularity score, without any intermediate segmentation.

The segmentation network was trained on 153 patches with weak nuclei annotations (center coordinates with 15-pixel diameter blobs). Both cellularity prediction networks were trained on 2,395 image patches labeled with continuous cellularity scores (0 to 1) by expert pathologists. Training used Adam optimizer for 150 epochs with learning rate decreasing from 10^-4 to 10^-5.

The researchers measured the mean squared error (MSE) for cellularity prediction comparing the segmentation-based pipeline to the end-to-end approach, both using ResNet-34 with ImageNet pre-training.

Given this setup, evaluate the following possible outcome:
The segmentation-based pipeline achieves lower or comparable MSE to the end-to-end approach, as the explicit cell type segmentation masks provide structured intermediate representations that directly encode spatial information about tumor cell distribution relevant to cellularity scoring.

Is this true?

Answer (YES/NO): NO